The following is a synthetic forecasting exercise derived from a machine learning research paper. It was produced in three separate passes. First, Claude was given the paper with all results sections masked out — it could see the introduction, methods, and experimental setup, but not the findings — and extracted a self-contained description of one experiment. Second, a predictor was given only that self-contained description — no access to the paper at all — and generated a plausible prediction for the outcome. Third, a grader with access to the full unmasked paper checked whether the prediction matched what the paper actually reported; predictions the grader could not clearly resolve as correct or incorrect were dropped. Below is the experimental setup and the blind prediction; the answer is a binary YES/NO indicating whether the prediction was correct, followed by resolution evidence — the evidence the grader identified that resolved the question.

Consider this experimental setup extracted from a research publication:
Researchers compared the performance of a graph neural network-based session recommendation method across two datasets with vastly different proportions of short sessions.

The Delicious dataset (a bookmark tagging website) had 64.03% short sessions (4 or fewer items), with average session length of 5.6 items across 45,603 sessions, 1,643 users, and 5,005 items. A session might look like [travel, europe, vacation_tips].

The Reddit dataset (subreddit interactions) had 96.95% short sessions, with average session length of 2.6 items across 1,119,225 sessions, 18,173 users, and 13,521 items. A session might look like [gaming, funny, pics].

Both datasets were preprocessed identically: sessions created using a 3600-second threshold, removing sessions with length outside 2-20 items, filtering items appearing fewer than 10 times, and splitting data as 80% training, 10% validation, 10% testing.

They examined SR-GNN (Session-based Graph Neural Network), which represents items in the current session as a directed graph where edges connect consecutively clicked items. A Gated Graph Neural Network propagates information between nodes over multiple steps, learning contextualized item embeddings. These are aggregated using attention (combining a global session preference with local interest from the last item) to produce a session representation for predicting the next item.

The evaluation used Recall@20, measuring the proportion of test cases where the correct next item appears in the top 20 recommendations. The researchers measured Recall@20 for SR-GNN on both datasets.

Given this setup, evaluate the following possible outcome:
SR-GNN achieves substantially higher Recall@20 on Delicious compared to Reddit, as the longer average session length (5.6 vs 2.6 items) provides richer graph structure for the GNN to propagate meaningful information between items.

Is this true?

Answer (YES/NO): NO